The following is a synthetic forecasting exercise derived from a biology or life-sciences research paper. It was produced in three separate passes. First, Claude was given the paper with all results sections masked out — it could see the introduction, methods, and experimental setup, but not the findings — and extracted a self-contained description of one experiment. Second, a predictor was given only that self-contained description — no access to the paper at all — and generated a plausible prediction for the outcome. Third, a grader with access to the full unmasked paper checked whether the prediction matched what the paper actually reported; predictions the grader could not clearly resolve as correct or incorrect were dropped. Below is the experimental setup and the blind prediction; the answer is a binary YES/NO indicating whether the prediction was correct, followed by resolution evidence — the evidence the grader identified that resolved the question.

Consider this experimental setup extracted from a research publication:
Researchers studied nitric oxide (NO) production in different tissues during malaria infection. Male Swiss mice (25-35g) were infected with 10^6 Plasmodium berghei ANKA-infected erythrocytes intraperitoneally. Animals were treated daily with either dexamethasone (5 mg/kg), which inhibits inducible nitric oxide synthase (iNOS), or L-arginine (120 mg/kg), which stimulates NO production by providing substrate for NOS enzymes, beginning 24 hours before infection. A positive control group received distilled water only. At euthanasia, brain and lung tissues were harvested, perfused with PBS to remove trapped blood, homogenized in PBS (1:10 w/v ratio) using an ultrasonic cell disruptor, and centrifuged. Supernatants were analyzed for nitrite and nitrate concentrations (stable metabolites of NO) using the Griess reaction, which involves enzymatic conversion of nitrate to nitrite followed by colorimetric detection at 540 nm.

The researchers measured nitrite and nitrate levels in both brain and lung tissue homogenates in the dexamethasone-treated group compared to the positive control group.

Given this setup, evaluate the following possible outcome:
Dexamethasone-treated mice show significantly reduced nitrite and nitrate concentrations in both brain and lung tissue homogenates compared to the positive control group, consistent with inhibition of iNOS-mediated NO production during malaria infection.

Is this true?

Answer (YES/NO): NO